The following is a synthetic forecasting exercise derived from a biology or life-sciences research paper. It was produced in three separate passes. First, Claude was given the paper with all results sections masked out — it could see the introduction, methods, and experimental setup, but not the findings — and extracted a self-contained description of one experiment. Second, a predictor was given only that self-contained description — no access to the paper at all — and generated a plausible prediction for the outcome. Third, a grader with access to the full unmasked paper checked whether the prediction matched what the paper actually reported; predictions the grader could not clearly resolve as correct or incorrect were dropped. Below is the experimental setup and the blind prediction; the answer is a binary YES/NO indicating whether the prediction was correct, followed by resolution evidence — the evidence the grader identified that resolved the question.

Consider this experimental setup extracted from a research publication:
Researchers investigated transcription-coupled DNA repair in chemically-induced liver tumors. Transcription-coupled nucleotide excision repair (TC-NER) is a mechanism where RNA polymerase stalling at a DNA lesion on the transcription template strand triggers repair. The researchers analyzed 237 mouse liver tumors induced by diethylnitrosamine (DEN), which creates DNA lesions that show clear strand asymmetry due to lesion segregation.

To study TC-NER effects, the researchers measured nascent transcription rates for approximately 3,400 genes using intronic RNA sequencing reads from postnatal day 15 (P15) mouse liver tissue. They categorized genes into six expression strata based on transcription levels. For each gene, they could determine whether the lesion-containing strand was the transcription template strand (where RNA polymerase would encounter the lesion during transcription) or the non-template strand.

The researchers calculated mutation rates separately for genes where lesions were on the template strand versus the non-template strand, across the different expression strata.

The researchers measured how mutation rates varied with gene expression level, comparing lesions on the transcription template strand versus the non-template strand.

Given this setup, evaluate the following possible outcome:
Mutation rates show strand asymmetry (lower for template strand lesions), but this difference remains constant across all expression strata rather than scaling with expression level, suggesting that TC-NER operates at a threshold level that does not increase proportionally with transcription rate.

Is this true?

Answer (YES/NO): NO